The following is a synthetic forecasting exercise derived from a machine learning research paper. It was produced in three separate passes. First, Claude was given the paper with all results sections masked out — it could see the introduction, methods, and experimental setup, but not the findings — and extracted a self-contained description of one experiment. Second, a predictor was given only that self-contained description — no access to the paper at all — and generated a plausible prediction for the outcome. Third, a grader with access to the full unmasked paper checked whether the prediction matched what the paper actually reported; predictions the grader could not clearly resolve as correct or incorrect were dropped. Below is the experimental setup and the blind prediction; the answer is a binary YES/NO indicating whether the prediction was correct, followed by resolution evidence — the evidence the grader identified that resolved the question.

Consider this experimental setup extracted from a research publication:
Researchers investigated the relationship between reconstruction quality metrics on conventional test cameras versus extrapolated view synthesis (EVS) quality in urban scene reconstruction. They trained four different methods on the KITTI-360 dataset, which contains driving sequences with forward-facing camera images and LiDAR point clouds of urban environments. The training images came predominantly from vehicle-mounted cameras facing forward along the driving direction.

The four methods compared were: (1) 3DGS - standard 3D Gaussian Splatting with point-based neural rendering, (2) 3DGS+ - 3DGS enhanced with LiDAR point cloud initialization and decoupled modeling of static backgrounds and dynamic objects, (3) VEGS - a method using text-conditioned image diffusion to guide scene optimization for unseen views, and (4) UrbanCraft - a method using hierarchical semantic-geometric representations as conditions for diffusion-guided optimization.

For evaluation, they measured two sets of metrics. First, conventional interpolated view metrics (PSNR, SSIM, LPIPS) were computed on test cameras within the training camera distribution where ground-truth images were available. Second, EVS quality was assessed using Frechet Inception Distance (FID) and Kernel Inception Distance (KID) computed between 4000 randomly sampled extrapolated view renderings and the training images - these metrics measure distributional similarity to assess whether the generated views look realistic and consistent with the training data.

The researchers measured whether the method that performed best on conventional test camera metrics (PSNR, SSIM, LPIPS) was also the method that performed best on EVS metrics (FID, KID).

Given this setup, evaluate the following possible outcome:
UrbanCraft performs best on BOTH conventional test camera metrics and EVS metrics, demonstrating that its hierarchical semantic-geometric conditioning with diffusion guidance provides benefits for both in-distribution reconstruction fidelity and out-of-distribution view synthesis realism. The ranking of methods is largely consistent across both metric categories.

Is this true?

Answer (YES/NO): NO